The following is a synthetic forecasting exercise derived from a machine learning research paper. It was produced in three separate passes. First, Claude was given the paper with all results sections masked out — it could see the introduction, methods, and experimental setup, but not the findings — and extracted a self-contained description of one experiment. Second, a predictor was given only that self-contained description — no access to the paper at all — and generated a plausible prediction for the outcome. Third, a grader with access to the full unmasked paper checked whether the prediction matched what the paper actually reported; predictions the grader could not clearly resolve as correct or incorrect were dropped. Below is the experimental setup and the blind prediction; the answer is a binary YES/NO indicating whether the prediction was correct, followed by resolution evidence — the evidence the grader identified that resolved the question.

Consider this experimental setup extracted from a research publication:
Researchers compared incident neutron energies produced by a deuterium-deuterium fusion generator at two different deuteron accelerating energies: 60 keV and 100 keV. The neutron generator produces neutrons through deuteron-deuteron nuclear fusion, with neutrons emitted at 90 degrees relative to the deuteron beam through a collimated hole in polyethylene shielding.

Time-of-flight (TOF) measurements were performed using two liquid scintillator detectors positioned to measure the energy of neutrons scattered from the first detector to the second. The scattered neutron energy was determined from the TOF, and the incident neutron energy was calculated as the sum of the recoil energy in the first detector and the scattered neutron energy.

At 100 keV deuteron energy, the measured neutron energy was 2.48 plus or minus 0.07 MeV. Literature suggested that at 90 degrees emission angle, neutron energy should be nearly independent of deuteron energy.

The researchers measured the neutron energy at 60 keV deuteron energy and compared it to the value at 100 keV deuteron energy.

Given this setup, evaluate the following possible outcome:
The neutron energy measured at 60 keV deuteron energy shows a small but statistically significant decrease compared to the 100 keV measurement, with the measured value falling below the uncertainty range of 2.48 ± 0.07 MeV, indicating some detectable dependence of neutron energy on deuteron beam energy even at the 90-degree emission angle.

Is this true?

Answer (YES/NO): YES